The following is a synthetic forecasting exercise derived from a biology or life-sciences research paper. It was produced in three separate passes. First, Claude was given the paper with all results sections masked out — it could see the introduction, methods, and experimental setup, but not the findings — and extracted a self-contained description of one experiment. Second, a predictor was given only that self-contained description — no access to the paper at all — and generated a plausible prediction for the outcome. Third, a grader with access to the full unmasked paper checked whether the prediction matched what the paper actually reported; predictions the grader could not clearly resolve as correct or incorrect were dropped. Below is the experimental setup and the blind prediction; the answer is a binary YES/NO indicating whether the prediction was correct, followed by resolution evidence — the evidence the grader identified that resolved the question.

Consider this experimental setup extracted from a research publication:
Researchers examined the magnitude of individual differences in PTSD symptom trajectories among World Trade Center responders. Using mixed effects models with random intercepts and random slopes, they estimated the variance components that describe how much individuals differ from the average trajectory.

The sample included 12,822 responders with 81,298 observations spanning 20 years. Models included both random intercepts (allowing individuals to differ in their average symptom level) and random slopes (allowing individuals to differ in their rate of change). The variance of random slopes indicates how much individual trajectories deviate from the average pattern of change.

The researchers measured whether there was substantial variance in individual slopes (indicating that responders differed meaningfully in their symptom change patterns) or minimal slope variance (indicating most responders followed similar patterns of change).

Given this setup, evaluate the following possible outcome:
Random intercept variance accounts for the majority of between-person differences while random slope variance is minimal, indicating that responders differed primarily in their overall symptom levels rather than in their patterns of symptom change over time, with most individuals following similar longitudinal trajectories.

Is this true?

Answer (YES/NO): NO